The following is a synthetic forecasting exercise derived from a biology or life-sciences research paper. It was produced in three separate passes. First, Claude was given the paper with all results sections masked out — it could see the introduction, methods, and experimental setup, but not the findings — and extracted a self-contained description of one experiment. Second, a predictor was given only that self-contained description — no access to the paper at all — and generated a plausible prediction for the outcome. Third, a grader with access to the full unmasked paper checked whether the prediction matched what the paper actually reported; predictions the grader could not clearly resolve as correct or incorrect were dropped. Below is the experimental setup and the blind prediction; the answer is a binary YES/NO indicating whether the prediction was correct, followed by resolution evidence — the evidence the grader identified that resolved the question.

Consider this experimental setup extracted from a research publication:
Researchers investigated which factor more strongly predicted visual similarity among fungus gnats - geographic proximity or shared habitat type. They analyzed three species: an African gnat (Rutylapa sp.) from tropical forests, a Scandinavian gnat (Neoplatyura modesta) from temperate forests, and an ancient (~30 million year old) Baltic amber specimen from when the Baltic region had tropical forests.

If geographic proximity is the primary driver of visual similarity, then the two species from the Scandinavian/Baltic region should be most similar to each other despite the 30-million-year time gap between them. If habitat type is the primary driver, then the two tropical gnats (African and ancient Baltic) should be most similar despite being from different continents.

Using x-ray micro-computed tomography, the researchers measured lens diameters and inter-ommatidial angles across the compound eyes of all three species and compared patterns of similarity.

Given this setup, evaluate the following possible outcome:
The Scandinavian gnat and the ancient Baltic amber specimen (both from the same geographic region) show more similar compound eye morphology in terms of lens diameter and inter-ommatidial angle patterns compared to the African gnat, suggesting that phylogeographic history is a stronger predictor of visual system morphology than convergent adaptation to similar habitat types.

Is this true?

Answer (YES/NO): NO